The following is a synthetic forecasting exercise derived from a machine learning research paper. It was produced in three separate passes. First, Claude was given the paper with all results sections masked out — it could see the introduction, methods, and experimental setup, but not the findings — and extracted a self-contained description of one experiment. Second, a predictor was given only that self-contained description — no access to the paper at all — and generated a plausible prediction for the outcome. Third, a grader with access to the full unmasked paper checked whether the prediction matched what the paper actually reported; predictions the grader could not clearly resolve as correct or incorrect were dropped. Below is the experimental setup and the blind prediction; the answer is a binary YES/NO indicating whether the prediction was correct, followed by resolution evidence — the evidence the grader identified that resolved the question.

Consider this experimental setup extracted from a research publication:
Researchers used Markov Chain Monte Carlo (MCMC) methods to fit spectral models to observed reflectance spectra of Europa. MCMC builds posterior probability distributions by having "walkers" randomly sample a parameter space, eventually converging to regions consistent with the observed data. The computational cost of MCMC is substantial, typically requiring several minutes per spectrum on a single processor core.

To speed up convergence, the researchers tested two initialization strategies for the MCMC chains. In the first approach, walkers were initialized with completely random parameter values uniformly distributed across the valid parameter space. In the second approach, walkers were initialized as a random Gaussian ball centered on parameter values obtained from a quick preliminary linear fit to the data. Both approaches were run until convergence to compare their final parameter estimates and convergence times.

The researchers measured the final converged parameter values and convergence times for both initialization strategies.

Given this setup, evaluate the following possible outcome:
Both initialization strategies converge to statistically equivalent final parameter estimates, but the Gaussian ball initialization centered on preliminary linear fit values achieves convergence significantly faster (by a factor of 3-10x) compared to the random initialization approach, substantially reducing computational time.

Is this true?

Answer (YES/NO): NO